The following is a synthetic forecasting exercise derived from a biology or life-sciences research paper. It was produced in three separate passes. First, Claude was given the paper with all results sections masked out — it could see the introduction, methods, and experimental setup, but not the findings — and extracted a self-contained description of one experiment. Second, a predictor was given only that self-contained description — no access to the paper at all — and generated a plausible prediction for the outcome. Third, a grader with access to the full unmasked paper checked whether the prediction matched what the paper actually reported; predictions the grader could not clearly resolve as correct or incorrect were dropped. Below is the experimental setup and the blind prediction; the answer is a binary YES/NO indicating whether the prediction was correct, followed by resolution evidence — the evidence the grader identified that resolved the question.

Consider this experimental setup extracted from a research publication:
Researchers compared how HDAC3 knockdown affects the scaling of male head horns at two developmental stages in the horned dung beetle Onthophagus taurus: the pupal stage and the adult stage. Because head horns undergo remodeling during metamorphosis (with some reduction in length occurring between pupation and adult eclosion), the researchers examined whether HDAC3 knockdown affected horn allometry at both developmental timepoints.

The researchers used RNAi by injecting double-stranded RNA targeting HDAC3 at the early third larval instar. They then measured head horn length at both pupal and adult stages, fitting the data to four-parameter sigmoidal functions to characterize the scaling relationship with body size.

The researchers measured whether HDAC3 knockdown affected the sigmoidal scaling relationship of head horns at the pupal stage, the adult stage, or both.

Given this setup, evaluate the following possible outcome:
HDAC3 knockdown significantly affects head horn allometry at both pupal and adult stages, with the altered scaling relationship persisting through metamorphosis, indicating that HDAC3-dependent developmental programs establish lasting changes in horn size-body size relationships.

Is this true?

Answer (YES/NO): NO